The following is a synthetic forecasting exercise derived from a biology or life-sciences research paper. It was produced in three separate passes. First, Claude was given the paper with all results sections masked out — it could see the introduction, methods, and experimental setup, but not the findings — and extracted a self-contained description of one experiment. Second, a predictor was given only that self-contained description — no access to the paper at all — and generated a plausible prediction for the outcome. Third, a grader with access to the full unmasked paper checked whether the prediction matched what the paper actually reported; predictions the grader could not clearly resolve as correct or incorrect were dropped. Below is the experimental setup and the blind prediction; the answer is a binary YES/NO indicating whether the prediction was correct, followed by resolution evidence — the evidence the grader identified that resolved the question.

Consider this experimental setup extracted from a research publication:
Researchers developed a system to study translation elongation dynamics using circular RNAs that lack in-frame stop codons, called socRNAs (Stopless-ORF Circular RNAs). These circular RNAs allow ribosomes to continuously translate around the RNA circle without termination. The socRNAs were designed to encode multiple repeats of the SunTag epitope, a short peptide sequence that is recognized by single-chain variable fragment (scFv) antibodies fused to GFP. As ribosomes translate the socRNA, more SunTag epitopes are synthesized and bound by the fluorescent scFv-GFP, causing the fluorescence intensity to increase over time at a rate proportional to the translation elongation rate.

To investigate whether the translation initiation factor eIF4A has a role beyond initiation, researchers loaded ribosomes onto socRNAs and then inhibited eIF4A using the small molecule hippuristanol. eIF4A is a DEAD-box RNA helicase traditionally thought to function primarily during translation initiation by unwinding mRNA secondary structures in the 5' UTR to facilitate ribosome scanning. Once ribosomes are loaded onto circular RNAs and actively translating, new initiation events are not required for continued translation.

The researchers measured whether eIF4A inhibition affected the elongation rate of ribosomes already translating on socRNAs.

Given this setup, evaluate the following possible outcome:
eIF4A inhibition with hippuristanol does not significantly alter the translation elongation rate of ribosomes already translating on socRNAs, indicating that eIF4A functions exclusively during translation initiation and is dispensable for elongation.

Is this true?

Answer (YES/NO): NO